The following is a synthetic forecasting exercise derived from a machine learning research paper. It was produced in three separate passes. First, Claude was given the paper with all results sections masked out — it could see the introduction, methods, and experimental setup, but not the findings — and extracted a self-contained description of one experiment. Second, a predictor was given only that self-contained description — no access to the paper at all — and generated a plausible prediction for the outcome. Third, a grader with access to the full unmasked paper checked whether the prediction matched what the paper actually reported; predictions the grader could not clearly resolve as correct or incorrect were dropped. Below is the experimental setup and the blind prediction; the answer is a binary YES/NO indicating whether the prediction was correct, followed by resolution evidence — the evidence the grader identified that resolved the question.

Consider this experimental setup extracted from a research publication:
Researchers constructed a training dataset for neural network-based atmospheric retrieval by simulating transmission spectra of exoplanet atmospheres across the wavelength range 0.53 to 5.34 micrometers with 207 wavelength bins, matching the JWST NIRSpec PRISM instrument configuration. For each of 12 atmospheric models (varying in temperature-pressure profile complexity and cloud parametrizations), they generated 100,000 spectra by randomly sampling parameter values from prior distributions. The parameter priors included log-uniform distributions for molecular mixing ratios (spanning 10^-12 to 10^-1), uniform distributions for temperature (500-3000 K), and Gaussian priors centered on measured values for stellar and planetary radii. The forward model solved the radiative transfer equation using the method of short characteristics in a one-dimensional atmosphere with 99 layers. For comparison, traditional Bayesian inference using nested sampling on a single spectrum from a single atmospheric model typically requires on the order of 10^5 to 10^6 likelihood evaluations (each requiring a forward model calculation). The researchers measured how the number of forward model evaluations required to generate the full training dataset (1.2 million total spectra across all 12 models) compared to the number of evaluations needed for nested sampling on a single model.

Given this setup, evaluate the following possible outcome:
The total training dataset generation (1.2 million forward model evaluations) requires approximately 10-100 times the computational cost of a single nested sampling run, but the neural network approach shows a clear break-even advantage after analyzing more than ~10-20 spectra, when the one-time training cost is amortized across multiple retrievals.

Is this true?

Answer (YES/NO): NO